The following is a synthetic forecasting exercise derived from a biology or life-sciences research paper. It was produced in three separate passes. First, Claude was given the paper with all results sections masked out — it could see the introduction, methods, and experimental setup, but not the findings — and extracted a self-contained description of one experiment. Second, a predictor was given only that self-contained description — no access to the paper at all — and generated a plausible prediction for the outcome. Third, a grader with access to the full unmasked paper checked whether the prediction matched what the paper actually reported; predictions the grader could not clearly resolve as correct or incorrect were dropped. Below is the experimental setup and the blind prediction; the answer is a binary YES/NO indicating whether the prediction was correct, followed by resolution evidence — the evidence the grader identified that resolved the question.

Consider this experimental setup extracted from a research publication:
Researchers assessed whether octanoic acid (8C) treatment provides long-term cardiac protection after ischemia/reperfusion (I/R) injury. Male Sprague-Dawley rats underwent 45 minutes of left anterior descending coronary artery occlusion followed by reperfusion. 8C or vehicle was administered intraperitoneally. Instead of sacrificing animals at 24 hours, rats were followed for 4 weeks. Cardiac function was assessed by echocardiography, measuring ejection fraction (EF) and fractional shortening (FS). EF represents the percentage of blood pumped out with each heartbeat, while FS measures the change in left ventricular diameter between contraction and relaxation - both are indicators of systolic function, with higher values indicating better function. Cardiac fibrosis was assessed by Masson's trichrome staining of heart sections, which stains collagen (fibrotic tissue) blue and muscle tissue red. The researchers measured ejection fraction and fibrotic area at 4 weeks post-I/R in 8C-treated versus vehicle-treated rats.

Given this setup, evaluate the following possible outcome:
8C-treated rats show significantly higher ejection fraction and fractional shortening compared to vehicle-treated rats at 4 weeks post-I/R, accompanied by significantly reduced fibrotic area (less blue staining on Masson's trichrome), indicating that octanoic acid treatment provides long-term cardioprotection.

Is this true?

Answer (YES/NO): YES